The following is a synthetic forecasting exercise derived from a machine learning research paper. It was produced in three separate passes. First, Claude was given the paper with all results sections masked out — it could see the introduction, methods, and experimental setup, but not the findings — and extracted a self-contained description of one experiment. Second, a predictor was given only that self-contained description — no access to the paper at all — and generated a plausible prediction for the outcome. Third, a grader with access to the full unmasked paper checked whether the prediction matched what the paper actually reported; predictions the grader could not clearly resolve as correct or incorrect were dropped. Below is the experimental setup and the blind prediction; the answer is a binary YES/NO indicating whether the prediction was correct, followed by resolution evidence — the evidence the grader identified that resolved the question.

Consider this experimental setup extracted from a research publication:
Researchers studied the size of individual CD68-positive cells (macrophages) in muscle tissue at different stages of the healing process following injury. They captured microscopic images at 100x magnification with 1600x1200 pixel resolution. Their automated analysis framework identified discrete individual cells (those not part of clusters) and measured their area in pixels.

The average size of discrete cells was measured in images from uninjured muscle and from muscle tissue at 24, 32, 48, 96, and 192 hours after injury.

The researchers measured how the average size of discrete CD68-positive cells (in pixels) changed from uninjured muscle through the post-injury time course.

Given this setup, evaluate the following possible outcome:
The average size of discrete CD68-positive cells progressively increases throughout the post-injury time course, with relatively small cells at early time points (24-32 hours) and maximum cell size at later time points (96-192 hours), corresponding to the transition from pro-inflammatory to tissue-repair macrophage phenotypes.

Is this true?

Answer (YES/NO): NO